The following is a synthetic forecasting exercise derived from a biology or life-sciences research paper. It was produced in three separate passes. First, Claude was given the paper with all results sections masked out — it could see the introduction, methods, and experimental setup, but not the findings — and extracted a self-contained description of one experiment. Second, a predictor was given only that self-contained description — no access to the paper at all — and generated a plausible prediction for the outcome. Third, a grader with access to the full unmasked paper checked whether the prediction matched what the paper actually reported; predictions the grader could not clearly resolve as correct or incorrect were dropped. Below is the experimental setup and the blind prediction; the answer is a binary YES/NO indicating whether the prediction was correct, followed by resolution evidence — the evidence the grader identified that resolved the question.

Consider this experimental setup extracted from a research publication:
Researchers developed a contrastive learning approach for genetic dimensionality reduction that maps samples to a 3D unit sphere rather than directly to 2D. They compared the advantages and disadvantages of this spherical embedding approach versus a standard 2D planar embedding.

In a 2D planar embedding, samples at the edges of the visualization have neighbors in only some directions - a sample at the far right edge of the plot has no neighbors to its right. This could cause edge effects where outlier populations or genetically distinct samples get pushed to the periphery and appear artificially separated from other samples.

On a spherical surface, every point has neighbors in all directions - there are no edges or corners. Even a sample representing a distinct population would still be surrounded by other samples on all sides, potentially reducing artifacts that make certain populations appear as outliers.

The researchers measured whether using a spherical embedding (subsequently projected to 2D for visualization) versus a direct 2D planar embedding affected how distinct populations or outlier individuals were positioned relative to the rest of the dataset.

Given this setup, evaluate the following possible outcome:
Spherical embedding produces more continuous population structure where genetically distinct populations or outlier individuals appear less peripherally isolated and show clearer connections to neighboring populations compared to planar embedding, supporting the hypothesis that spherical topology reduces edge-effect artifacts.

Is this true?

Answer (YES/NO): YES